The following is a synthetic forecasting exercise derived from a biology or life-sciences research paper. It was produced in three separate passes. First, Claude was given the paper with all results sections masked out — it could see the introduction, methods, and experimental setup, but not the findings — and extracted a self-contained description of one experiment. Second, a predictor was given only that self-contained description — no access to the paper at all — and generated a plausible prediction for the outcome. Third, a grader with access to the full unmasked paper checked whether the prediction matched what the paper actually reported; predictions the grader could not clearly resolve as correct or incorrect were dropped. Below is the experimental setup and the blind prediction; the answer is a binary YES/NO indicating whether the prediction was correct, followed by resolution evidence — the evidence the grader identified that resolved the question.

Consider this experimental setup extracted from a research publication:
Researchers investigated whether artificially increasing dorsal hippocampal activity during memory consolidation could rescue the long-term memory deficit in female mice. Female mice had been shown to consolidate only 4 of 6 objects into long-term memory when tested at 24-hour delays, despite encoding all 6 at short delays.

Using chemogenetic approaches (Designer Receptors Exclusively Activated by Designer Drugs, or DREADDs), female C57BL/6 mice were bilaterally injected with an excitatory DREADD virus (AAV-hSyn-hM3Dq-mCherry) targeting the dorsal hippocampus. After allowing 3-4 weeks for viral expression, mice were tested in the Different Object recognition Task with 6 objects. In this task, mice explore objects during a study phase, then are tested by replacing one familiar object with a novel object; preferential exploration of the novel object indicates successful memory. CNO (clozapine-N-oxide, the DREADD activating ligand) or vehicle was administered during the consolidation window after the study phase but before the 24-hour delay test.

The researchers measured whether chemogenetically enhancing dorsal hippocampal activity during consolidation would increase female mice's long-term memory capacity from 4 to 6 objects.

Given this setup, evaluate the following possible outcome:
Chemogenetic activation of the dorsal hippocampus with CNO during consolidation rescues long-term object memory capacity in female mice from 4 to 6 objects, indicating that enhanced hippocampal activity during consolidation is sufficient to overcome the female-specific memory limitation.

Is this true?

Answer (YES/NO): YES